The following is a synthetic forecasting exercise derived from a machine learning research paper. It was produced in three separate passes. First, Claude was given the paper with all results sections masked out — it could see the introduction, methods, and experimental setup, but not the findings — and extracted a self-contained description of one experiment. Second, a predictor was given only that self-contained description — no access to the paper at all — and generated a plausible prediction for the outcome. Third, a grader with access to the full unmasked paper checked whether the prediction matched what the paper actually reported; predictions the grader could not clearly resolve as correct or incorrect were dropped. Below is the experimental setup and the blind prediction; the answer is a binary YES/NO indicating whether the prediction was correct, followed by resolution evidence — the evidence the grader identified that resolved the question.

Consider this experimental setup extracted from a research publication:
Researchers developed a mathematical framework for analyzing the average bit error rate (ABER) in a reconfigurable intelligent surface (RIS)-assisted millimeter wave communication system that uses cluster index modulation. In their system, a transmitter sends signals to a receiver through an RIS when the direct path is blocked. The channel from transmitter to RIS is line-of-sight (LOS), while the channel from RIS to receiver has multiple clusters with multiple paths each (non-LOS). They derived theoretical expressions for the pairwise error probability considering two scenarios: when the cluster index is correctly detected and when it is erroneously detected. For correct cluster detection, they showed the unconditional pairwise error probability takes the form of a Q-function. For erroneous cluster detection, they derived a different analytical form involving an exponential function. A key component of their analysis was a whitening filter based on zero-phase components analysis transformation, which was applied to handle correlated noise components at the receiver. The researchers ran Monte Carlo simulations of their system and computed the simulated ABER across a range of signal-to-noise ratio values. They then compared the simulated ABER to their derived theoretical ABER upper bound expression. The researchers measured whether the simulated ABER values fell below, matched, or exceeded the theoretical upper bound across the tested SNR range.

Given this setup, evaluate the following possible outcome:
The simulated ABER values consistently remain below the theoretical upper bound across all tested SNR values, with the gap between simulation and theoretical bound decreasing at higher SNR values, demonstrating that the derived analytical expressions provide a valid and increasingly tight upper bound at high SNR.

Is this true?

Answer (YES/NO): YES